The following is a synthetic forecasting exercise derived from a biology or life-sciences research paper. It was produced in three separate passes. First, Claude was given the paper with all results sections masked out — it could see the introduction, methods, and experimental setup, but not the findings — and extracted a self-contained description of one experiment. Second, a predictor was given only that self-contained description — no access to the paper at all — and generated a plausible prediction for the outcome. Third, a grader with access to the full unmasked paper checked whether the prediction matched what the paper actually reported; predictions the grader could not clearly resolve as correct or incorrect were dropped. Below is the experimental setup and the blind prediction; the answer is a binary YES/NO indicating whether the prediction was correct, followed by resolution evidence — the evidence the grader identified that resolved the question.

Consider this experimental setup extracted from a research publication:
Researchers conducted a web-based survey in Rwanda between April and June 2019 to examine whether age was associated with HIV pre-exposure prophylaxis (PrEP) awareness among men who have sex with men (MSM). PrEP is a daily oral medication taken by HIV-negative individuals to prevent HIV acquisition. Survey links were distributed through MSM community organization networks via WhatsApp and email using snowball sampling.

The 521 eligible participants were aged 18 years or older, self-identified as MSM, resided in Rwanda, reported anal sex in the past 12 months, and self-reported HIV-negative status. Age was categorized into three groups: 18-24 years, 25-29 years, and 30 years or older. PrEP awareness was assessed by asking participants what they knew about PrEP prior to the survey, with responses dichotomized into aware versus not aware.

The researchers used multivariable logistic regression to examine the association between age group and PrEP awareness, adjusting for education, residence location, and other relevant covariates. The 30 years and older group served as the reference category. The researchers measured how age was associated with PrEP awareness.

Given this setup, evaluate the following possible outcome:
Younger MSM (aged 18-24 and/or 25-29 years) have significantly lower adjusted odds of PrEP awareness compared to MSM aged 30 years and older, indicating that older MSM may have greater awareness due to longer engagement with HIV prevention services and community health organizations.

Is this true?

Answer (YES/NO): NO